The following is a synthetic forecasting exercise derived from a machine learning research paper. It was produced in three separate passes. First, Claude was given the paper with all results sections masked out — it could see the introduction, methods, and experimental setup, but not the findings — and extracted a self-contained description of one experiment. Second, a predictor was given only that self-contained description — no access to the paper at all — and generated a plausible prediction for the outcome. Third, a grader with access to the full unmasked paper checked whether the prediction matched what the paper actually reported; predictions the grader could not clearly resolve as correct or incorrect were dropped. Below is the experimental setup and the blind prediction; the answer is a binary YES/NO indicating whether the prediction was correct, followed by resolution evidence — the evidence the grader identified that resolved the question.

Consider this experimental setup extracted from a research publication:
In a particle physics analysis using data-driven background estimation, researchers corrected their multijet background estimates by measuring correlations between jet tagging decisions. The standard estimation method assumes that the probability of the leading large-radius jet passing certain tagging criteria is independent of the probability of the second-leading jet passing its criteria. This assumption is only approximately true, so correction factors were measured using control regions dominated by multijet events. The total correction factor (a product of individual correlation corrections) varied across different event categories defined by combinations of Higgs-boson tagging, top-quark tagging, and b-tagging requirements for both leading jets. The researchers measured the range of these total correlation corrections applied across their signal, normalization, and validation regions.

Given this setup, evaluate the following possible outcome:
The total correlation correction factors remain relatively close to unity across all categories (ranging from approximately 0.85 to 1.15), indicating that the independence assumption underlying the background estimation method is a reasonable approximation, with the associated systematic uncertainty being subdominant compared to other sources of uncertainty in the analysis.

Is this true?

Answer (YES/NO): NO